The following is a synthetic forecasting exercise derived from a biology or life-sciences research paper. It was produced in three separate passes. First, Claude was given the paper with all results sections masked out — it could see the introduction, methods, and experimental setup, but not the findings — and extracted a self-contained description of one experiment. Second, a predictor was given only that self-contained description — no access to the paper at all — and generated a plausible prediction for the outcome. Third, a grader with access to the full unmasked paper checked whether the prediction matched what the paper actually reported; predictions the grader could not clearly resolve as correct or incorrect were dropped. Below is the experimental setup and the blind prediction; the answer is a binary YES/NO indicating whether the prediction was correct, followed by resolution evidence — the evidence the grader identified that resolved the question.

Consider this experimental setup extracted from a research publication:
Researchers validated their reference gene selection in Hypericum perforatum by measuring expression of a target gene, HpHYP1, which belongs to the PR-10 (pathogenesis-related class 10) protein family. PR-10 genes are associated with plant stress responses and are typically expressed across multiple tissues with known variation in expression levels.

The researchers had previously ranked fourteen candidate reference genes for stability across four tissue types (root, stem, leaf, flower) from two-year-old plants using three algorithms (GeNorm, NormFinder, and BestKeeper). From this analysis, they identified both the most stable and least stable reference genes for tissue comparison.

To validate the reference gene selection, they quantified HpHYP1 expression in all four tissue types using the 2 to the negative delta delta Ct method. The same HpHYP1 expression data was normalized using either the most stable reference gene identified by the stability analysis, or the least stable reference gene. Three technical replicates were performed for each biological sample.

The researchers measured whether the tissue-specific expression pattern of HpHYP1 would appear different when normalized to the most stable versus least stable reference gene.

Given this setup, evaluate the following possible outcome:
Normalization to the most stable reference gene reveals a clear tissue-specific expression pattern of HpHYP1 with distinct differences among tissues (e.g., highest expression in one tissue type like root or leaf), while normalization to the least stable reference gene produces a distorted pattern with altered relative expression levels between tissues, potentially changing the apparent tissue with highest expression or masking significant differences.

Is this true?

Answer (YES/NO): NO